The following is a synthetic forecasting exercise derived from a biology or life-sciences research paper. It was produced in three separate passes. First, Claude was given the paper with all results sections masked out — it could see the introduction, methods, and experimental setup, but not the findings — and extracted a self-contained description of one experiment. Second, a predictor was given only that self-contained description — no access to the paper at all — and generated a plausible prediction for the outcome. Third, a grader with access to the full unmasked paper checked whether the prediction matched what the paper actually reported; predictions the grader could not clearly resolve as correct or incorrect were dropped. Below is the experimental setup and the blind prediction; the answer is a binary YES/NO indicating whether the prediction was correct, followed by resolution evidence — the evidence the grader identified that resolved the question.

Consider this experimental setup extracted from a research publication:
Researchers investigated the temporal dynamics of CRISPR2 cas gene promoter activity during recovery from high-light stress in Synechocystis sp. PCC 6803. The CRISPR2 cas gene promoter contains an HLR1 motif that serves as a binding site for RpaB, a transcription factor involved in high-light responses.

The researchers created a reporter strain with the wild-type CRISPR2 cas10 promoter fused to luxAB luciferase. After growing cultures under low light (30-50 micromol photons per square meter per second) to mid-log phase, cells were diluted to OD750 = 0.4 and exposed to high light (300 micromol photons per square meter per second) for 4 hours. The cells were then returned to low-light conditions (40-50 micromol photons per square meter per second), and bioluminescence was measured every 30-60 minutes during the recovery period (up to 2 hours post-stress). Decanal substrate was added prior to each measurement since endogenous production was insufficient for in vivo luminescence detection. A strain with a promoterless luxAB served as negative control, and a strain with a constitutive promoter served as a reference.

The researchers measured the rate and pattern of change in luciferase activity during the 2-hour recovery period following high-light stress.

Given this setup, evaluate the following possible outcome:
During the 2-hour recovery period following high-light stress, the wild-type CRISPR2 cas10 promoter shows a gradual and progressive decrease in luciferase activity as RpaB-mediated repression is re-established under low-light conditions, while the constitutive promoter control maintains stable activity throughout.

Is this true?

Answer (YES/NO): NO